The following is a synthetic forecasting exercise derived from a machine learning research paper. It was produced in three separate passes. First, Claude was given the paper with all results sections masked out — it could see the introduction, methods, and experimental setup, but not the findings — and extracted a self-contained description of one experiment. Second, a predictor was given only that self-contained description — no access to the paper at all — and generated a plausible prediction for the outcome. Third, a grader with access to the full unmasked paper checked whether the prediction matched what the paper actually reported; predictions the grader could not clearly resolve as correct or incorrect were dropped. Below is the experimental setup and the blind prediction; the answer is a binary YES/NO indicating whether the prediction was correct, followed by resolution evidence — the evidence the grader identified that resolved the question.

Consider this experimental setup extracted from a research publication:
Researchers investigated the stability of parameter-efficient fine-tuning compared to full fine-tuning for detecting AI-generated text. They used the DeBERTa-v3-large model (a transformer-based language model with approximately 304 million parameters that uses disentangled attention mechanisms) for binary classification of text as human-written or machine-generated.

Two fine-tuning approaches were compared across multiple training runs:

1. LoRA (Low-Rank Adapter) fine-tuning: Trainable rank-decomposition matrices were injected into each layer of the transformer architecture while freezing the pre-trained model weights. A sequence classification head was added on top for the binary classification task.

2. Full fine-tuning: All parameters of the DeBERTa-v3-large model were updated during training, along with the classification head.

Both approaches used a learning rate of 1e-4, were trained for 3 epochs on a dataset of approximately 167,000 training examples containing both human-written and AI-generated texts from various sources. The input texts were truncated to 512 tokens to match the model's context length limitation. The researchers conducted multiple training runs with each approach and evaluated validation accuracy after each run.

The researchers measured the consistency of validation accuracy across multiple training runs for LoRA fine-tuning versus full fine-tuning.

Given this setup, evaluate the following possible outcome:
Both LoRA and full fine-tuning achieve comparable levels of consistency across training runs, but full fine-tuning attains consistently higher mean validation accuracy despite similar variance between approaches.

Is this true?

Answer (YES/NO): NO